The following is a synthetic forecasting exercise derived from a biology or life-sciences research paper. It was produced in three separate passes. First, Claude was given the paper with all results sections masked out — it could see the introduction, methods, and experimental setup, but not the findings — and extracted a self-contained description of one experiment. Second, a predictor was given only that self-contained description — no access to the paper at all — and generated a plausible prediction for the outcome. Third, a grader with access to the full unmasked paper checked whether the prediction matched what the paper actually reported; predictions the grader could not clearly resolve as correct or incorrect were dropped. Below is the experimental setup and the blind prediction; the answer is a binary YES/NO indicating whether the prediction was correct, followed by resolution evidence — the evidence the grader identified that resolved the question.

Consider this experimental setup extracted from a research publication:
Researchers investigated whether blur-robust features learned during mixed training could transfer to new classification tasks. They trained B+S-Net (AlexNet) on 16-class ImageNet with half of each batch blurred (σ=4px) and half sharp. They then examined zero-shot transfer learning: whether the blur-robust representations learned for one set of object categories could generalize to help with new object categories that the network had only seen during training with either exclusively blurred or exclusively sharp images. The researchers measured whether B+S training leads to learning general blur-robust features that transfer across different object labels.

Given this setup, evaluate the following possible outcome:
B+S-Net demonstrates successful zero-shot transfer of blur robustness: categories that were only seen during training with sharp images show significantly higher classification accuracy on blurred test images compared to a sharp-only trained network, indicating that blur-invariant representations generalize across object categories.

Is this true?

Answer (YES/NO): NO